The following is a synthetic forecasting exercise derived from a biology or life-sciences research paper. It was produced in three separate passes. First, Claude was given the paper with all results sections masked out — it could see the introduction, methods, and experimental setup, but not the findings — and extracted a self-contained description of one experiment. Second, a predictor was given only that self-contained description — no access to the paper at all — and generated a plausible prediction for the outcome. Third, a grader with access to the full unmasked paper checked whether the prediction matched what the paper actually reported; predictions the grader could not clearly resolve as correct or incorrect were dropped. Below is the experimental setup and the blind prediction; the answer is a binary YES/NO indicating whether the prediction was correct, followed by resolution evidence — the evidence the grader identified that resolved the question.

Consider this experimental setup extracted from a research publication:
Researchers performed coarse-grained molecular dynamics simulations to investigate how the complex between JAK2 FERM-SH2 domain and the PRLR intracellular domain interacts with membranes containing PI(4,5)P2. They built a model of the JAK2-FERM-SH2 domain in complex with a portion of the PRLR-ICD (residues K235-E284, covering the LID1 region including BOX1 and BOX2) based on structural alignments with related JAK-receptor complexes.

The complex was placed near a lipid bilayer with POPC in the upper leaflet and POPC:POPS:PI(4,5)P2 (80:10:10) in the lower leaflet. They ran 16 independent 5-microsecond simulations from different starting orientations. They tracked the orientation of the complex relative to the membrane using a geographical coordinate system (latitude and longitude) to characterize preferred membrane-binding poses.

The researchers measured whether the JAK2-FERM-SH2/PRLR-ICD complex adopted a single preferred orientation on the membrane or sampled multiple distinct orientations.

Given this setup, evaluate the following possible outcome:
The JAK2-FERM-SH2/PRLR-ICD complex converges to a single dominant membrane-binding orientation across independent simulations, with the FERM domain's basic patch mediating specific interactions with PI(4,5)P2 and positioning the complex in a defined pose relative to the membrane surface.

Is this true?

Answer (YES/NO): NO